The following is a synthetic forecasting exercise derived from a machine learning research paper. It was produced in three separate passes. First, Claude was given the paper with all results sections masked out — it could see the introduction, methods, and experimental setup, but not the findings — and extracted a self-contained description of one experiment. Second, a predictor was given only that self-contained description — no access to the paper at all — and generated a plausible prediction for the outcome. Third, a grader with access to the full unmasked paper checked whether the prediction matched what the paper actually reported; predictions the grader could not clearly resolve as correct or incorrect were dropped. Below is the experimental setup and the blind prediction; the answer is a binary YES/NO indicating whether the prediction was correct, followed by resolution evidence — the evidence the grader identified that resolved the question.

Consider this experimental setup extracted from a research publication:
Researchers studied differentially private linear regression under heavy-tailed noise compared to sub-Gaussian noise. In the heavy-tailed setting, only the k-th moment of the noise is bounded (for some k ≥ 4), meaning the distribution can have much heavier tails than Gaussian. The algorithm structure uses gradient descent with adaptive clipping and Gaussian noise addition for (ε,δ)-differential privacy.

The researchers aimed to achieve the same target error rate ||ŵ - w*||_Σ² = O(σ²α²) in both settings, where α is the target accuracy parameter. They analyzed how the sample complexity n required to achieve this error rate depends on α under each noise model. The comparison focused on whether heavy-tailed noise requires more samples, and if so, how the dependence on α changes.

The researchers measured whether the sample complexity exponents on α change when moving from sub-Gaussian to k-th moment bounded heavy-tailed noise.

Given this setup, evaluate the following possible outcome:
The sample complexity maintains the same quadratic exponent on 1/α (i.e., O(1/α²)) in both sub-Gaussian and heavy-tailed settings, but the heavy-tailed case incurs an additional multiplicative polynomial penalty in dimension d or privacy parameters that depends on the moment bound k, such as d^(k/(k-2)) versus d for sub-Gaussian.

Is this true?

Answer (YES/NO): NO